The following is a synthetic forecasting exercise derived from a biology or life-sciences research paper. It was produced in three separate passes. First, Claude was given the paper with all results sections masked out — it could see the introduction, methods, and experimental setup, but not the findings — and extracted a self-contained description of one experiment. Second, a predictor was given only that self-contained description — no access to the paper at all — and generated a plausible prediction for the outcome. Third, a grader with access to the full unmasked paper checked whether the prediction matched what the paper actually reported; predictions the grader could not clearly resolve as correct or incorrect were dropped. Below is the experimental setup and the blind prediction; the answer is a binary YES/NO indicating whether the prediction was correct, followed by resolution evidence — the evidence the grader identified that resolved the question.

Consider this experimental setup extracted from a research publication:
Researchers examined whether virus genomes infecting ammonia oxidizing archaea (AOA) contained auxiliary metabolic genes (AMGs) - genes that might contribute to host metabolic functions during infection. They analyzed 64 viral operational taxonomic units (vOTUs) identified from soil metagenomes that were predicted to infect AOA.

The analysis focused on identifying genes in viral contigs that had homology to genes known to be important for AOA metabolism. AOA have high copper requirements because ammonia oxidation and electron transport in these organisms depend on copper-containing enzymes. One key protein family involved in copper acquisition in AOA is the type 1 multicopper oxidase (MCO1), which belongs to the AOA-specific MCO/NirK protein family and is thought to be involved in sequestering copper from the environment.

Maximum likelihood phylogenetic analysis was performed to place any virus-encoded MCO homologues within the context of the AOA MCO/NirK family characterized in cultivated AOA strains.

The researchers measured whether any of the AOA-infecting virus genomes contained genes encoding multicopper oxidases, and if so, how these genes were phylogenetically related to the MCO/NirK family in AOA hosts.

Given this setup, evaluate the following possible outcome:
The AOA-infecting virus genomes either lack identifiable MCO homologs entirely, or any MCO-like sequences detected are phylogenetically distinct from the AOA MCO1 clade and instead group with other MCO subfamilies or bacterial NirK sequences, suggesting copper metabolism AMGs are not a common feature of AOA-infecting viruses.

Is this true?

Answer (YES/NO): NO